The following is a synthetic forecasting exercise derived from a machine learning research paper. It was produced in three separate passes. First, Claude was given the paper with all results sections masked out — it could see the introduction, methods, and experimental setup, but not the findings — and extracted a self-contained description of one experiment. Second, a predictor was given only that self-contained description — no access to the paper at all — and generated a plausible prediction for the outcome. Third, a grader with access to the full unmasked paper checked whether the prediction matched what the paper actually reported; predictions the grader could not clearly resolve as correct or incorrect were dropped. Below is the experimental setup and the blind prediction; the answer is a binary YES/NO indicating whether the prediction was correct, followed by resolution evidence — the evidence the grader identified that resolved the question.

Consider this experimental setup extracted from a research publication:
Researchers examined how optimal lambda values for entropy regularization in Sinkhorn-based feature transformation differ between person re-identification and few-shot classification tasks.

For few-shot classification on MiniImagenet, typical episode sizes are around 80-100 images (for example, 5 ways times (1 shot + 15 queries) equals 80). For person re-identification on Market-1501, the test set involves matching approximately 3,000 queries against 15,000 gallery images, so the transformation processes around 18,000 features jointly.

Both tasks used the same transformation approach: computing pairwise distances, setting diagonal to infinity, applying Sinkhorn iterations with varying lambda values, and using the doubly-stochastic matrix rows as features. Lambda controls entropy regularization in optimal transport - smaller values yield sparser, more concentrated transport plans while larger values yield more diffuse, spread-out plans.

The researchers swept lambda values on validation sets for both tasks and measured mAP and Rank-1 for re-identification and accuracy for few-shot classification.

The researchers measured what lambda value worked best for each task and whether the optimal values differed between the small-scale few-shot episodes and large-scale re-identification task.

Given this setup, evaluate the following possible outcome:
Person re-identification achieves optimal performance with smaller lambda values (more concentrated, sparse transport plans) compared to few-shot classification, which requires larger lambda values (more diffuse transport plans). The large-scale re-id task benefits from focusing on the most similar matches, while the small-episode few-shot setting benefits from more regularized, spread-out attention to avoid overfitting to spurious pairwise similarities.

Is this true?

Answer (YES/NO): NO